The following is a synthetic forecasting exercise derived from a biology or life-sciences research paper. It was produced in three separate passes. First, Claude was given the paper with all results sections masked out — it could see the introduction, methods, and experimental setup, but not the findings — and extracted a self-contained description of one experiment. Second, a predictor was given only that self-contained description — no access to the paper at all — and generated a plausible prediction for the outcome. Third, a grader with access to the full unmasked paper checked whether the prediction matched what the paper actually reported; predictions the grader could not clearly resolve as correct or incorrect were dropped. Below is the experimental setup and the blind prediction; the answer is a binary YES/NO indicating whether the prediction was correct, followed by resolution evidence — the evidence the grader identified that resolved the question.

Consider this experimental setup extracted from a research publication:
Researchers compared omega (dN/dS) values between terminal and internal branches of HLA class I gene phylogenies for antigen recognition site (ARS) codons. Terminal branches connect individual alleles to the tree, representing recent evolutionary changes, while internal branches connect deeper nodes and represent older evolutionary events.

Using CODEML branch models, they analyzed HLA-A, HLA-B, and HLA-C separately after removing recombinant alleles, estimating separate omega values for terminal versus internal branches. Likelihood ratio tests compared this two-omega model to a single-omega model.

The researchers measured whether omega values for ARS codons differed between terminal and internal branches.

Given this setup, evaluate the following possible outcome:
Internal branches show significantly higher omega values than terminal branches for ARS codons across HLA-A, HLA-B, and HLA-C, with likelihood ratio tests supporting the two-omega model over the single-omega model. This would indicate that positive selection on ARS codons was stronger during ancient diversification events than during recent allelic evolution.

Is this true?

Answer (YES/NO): NO